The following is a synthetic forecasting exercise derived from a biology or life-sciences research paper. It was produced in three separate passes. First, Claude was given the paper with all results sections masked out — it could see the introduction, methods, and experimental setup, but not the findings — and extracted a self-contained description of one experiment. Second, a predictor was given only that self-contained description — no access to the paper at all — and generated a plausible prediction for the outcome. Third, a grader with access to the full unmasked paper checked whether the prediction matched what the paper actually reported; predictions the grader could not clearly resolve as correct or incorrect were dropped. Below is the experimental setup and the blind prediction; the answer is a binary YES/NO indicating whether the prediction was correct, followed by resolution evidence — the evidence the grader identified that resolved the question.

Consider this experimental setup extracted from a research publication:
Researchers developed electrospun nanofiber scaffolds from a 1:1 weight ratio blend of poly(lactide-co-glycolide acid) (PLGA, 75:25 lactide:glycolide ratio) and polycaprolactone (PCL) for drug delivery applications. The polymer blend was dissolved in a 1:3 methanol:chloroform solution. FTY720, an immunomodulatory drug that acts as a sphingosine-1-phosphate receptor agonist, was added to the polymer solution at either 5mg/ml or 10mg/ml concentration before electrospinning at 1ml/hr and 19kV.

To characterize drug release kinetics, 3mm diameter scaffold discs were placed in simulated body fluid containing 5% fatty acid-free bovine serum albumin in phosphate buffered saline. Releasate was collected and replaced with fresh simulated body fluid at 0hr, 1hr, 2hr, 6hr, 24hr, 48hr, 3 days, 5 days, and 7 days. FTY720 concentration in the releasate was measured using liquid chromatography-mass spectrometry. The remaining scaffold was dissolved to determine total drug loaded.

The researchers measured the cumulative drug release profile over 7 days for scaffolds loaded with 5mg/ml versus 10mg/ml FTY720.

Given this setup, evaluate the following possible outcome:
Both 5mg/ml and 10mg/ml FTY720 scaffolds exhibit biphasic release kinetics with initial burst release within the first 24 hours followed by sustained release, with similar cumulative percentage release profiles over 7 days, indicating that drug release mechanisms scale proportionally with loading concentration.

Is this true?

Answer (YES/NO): NO